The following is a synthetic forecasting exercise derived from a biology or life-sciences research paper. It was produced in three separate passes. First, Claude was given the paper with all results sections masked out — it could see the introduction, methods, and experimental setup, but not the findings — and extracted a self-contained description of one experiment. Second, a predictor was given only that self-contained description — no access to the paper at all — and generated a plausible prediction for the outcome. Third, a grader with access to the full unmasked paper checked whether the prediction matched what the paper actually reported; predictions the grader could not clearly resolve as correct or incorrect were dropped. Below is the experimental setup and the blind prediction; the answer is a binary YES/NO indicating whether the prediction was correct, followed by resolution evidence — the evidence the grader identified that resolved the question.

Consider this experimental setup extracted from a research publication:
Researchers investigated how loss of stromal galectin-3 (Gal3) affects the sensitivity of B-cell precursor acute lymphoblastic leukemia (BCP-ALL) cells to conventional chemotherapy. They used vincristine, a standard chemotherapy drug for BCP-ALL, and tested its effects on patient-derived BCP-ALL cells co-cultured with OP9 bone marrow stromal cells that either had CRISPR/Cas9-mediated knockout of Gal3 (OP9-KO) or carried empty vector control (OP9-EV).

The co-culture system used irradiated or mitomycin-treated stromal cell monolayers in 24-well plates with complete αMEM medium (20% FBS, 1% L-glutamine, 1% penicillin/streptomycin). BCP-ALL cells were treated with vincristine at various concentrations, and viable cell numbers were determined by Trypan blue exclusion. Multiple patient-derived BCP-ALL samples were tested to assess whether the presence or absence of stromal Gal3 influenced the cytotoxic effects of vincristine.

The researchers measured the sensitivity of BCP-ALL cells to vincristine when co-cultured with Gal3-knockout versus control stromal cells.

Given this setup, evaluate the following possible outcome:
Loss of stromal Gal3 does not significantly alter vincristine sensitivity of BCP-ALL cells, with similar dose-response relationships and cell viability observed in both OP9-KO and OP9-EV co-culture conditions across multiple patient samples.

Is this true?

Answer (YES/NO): NO